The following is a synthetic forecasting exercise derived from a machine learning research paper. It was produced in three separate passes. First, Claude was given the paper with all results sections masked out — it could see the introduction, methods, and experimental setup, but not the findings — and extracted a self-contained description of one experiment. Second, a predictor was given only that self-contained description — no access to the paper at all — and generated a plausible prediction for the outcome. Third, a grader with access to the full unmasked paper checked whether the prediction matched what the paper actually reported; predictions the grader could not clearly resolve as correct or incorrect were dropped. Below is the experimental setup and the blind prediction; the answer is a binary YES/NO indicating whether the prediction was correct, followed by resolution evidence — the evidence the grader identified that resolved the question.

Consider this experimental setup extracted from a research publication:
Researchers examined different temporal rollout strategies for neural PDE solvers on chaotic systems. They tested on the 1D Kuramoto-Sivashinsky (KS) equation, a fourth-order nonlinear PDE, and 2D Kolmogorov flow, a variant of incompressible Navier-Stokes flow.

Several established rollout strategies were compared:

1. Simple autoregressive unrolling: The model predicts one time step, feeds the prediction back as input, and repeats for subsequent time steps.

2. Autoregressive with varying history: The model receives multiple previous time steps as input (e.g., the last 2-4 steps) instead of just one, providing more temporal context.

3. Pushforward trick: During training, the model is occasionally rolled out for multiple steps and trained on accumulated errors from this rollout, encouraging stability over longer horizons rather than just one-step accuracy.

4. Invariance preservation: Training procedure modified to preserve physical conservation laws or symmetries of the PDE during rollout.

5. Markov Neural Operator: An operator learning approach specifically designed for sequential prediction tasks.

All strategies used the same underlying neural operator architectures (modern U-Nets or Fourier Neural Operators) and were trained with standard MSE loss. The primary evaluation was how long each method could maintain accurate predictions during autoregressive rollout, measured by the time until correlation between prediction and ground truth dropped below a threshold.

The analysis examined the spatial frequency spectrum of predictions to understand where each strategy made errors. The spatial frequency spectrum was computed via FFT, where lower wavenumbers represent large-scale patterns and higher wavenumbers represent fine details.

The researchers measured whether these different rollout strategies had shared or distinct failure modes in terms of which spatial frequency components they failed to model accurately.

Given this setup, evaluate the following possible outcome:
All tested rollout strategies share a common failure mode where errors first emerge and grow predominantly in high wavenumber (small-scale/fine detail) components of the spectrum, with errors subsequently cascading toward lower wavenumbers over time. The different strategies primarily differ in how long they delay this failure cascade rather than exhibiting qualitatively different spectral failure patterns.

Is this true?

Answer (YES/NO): YES